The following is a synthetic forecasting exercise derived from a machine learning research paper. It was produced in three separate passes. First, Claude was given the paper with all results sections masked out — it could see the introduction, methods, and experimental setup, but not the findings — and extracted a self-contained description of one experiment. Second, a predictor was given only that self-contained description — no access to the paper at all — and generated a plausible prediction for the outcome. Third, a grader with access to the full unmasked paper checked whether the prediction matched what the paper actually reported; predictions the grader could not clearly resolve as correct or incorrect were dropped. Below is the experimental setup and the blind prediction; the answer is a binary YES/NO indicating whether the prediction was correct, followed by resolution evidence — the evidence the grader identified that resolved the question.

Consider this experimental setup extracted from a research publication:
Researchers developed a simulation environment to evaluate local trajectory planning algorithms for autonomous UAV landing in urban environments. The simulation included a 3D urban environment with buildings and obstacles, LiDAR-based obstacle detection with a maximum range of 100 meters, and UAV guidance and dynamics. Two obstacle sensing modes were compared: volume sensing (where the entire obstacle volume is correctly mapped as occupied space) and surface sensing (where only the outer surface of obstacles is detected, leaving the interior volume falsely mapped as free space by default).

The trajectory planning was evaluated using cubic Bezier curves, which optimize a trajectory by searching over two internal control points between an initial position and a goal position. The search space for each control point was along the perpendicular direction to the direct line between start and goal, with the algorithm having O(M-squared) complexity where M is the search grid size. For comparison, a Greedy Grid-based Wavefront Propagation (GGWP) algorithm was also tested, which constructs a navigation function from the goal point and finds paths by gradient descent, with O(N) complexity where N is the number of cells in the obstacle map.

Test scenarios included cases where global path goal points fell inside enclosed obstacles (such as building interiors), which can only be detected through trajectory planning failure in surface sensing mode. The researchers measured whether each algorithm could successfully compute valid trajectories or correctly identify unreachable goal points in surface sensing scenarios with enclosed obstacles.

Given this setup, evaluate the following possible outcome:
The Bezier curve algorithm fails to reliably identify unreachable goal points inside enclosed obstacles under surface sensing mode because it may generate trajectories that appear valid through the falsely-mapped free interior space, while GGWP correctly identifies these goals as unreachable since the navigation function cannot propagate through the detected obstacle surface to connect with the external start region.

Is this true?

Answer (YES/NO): NO